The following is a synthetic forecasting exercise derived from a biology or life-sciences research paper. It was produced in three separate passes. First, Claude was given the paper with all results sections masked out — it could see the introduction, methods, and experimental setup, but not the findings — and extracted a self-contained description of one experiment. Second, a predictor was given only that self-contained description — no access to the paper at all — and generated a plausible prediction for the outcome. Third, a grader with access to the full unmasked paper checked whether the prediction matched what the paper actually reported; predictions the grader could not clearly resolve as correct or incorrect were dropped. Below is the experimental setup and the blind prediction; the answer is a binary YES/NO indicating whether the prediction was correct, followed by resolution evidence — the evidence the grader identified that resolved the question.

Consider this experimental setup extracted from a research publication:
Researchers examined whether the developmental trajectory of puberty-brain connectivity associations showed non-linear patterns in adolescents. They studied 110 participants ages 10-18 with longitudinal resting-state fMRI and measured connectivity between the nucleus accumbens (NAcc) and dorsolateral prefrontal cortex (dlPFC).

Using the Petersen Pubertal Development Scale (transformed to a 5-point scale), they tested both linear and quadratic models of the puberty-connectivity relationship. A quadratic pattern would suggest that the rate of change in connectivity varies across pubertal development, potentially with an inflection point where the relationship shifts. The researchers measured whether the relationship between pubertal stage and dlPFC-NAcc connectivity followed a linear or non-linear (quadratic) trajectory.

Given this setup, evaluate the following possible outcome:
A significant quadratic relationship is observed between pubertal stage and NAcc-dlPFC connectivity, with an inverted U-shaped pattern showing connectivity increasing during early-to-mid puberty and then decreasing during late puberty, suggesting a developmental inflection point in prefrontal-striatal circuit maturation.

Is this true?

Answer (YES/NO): NO